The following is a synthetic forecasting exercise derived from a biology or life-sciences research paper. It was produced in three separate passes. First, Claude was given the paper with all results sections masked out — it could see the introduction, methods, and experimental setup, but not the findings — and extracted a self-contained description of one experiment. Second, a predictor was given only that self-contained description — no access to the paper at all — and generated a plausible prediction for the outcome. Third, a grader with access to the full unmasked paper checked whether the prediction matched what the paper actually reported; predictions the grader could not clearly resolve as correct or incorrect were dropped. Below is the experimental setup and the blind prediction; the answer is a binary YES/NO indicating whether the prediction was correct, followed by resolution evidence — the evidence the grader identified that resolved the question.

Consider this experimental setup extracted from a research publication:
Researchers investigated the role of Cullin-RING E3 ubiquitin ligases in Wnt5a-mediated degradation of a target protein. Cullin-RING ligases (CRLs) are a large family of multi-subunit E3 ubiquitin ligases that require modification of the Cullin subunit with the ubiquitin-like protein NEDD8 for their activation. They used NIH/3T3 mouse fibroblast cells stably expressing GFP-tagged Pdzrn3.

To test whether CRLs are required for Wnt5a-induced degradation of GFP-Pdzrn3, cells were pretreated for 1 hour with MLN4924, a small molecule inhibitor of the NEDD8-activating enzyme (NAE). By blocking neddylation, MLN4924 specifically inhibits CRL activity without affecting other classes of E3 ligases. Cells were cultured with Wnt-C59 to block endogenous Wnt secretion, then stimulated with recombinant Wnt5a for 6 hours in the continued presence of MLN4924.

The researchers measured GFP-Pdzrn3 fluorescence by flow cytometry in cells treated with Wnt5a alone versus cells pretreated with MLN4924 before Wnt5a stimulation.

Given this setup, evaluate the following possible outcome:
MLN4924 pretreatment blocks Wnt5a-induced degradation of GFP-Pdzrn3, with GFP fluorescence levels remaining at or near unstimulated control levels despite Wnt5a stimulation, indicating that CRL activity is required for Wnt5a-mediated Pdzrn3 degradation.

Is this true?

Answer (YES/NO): YES